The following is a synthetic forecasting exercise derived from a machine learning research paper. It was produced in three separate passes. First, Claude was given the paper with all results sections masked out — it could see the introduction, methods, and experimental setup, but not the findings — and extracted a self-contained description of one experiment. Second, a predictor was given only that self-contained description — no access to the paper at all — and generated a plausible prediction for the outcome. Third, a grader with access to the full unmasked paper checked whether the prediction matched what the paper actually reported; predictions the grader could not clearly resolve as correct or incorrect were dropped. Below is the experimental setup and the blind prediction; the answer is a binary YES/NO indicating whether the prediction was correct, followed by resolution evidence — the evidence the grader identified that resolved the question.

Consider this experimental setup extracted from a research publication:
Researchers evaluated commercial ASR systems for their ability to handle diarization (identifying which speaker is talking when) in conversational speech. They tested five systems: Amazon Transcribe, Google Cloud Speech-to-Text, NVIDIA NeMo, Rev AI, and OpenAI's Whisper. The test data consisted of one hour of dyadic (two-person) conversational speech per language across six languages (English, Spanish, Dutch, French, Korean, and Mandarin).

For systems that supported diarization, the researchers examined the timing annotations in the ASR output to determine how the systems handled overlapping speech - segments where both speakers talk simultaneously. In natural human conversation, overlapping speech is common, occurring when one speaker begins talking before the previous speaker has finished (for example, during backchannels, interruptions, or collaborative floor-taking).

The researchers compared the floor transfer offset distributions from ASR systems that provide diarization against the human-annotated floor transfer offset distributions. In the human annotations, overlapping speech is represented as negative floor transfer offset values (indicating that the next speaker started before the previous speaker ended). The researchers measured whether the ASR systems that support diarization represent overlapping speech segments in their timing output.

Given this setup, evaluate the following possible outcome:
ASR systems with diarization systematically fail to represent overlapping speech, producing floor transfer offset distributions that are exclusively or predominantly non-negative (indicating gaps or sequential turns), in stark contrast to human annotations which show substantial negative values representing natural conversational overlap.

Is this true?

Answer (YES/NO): YES